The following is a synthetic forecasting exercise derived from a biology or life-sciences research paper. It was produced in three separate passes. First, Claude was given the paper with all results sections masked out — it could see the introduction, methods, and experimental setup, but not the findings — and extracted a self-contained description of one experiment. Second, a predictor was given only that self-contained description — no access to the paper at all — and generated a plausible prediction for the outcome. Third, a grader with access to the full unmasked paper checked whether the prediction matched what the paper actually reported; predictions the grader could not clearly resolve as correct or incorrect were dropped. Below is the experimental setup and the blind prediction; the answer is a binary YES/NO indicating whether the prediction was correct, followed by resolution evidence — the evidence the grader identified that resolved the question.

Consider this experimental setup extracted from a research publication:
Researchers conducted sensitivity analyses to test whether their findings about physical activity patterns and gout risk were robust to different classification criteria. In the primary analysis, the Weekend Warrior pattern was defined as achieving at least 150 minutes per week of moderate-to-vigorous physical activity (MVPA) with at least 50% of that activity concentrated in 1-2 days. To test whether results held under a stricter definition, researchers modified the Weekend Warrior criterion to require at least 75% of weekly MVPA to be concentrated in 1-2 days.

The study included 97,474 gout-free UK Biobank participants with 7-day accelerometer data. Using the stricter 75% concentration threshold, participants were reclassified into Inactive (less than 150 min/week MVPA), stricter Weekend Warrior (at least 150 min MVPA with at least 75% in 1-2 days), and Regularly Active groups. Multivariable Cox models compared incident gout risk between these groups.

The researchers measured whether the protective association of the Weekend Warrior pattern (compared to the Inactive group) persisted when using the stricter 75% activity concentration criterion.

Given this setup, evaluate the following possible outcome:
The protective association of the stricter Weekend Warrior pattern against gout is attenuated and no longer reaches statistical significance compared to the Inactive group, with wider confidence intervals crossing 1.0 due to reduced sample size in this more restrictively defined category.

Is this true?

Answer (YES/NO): NO